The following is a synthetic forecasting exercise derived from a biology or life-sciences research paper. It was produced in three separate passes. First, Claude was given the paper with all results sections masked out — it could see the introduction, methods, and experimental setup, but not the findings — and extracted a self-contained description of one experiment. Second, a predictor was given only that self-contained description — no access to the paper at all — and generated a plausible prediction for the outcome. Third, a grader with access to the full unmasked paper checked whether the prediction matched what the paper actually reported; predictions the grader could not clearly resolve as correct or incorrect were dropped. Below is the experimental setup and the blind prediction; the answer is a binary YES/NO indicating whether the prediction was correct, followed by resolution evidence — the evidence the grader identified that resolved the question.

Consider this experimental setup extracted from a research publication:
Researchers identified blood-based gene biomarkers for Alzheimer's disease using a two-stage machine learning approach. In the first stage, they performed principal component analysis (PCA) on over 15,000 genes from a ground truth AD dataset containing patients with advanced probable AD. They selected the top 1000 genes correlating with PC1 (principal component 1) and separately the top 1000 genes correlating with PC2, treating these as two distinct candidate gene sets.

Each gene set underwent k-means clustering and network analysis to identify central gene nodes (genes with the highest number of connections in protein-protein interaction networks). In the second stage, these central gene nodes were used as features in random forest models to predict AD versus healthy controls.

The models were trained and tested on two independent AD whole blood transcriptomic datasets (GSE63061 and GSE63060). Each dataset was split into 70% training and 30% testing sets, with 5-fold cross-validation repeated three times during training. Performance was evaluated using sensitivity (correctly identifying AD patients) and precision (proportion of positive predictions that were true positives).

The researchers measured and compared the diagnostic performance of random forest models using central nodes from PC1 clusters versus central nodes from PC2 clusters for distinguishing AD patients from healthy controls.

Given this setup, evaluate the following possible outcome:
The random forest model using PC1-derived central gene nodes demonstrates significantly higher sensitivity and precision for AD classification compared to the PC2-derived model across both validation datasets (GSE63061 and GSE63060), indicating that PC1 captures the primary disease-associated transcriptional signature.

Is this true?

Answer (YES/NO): NO